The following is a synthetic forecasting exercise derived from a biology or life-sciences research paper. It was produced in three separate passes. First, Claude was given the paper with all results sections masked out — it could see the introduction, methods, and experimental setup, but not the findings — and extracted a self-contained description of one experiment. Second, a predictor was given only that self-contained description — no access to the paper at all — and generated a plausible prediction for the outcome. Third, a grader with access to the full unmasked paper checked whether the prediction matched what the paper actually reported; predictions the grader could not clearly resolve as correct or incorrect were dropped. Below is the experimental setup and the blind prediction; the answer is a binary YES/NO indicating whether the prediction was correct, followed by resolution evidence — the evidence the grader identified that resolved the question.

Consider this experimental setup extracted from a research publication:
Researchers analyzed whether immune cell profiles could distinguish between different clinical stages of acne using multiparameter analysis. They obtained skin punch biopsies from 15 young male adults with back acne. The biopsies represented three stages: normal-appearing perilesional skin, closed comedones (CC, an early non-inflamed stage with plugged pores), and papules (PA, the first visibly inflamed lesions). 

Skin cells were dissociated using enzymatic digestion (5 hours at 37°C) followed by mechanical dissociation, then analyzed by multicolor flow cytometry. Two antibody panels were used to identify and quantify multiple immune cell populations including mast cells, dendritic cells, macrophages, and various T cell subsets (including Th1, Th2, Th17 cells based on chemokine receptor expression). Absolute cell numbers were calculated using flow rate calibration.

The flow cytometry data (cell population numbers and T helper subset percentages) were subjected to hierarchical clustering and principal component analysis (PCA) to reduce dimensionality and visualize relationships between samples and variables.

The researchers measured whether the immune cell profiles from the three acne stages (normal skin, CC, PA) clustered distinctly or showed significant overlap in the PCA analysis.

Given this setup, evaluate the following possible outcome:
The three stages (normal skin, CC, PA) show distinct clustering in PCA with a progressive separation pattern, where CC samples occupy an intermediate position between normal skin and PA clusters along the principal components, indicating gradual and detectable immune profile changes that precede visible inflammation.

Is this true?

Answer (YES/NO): NO